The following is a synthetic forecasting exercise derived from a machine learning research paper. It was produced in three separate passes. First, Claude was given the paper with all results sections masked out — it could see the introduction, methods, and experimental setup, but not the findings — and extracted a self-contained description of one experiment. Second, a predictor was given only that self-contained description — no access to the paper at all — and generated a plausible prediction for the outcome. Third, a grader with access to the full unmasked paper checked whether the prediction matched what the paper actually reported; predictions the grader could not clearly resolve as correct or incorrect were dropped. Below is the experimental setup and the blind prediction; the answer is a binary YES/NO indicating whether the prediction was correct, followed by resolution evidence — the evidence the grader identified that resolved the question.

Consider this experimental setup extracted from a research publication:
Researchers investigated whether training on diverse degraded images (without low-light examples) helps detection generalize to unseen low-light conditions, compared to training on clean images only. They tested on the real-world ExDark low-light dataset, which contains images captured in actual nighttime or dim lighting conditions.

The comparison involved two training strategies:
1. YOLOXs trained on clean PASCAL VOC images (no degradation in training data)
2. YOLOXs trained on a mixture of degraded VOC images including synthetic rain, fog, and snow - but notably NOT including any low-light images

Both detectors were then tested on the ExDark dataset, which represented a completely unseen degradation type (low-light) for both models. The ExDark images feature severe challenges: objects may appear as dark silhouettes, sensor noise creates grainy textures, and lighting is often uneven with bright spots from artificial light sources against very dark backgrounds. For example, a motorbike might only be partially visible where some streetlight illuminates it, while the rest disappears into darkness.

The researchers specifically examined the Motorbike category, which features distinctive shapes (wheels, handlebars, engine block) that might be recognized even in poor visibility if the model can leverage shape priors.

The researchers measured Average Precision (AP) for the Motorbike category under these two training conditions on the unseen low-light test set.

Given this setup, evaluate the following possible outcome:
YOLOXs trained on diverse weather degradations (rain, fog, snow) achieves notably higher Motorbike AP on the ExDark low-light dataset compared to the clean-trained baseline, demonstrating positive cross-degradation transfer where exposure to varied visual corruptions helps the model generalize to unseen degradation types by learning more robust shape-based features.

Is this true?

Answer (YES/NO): YES